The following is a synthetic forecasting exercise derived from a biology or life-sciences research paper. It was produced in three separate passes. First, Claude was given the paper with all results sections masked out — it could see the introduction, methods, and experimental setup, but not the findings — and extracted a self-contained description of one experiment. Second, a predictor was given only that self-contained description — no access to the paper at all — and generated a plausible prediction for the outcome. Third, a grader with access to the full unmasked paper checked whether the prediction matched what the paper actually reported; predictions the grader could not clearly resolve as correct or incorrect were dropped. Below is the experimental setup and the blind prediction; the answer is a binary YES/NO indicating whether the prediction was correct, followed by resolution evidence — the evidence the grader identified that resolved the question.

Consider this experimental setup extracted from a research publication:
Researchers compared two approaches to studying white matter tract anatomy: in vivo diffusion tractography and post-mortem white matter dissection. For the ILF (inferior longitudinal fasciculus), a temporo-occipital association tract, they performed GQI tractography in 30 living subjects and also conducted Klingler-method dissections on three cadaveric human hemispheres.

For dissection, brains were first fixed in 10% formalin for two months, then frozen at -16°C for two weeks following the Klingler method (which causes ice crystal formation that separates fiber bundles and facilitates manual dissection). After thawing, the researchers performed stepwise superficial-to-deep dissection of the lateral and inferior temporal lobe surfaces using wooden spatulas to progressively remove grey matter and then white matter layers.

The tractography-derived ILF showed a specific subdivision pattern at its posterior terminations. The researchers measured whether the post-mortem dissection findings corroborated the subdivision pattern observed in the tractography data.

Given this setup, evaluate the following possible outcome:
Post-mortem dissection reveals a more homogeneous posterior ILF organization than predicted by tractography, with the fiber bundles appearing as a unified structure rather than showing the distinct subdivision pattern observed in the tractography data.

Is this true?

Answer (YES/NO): NO